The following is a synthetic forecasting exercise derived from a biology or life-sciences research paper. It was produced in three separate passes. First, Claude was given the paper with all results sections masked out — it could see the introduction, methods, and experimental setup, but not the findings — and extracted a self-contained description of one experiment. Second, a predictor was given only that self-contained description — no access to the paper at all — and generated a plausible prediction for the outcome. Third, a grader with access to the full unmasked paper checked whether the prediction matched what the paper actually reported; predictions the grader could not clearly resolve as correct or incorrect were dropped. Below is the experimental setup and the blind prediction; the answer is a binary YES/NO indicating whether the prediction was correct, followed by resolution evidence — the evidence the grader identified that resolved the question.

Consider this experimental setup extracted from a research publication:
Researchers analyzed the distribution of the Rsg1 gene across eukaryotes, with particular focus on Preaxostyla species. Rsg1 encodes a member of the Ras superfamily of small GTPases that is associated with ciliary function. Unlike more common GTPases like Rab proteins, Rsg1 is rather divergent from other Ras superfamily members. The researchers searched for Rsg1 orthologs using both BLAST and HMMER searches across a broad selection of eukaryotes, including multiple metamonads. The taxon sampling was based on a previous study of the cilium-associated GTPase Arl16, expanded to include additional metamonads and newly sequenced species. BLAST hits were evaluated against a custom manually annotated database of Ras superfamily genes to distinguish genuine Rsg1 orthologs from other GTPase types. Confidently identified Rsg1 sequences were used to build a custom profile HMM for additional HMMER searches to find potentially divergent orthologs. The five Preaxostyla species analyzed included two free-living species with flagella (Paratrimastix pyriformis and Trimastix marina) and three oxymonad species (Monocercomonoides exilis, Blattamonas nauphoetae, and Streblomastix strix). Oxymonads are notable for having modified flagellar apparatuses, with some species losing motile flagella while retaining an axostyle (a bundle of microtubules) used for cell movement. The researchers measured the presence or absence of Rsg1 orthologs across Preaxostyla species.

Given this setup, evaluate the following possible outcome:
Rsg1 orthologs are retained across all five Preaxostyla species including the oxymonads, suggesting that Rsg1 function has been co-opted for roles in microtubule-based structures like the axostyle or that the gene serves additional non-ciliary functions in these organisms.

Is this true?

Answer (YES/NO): NO